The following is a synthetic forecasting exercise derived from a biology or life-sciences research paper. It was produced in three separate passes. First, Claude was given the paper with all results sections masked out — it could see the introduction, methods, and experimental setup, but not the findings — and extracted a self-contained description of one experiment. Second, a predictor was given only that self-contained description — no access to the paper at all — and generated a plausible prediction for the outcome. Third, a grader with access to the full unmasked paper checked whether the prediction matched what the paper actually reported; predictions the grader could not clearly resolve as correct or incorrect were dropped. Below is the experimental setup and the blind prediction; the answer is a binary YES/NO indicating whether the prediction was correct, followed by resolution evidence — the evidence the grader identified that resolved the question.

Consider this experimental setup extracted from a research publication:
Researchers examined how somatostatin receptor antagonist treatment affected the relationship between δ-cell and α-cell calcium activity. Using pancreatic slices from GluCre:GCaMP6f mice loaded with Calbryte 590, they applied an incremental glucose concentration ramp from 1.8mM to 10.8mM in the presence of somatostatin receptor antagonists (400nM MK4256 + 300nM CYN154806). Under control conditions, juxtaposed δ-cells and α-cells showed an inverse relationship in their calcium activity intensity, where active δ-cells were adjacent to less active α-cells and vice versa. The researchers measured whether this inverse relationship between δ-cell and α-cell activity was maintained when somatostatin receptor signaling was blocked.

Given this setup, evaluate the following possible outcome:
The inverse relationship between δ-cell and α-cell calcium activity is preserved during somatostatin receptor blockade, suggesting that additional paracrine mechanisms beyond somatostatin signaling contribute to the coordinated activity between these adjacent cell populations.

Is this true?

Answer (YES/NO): NO